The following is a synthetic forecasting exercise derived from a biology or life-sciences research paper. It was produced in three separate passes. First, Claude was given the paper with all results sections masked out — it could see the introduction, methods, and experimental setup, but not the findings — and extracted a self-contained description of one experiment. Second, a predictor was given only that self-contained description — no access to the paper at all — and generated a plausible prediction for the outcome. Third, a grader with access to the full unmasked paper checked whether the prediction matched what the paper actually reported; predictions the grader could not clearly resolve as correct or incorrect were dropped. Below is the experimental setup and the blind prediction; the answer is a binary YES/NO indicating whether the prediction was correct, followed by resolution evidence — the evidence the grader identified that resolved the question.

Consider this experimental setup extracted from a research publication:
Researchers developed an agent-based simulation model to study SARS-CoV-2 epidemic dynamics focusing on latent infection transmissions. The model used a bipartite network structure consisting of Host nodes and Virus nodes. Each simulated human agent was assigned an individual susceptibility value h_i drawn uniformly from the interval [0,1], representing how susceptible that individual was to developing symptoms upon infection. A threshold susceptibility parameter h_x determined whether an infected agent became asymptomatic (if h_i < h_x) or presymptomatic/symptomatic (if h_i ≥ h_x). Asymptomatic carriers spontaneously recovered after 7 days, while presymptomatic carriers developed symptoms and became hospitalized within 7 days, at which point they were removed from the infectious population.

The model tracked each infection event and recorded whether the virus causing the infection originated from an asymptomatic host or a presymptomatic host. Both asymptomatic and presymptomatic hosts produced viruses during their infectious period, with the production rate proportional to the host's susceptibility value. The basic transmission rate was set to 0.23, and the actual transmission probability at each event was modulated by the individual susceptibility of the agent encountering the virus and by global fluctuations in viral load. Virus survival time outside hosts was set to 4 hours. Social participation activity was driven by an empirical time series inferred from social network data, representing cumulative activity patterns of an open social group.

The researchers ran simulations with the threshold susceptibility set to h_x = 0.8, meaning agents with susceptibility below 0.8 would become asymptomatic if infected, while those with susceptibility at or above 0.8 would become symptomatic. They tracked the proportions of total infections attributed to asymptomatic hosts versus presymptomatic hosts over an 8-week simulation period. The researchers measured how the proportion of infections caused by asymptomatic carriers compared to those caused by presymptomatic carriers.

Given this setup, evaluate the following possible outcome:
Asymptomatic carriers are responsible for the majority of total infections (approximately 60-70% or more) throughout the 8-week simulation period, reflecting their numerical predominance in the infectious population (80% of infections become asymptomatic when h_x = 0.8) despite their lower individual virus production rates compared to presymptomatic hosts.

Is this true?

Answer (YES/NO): NO